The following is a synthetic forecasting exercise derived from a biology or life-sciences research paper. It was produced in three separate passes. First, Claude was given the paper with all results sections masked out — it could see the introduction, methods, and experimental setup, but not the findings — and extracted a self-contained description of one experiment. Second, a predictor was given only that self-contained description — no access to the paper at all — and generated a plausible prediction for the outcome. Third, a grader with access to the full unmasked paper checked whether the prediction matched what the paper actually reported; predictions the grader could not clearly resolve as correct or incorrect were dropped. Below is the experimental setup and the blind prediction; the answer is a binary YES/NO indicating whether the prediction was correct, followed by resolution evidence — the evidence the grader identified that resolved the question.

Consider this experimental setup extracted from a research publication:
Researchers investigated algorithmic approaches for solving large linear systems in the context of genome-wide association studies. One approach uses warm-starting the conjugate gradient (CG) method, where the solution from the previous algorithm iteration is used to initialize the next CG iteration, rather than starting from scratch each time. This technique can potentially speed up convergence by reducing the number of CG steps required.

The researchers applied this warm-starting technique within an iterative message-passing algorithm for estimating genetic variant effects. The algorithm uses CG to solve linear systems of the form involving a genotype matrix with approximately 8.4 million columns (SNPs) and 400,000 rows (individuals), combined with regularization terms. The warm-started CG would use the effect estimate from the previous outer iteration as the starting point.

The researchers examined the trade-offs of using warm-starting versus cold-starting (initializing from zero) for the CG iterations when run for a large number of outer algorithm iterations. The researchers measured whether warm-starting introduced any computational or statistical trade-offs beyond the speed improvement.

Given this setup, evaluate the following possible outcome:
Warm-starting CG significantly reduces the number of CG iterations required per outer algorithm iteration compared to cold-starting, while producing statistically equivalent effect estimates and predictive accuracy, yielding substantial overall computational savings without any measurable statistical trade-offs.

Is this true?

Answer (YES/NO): NO